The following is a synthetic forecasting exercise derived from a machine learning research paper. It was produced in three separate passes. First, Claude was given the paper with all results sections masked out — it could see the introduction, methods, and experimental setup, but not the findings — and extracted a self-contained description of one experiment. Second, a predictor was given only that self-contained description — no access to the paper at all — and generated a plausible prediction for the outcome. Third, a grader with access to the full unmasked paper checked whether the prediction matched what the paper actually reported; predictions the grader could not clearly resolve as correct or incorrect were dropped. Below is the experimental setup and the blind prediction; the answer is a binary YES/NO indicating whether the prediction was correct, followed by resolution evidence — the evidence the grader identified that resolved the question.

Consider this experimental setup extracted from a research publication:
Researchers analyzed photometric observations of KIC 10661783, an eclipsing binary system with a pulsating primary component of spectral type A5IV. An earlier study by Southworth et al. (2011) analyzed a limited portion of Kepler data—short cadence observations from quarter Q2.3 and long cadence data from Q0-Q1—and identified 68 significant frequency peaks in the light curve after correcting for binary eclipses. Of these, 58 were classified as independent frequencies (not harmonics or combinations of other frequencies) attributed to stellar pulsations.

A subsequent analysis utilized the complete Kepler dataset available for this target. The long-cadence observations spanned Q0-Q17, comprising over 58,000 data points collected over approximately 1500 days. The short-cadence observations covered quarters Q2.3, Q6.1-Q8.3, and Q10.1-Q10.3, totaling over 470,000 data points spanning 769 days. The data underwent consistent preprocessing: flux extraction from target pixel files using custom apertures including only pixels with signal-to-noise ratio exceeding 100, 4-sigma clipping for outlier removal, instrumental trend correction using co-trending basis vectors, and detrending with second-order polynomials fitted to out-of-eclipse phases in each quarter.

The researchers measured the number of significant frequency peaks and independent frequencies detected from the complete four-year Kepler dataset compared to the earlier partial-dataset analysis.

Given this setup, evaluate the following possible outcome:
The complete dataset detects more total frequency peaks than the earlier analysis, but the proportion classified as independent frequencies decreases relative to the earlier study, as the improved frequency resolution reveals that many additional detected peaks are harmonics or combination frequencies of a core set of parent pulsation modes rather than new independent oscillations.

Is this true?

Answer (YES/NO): YES